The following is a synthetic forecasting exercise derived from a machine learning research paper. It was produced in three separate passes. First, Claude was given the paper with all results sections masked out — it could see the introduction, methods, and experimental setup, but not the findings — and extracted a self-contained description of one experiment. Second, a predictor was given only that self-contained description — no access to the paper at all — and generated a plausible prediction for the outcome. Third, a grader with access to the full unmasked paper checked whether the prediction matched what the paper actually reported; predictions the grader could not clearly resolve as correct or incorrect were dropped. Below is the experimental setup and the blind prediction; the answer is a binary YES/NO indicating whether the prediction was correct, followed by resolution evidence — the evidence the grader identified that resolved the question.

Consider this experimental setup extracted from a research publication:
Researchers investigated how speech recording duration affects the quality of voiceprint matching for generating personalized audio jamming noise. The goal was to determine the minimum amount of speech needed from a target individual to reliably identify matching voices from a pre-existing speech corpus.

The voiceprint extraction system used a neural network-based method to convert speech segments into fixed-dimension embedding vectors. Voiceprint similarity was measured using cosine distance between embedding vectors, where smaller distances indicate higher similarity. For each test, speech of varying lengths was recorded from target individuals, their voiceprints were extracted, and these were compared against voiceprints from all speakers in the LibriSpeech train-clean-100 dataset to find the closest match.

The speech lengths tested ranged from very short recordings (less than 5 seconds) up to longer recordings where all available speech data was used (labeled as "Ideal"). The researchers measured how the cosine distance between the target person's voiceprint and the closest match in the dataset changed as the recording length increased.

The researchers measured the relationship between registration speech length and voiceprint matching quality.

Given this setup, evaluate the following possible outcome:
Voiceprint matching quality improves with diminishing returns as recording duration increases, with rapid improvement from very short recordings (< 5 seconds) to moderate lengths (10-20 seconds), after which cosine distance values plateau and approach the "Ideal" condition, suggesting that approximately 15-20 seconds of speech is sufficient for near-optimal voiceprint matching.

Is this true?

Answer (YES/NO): NO